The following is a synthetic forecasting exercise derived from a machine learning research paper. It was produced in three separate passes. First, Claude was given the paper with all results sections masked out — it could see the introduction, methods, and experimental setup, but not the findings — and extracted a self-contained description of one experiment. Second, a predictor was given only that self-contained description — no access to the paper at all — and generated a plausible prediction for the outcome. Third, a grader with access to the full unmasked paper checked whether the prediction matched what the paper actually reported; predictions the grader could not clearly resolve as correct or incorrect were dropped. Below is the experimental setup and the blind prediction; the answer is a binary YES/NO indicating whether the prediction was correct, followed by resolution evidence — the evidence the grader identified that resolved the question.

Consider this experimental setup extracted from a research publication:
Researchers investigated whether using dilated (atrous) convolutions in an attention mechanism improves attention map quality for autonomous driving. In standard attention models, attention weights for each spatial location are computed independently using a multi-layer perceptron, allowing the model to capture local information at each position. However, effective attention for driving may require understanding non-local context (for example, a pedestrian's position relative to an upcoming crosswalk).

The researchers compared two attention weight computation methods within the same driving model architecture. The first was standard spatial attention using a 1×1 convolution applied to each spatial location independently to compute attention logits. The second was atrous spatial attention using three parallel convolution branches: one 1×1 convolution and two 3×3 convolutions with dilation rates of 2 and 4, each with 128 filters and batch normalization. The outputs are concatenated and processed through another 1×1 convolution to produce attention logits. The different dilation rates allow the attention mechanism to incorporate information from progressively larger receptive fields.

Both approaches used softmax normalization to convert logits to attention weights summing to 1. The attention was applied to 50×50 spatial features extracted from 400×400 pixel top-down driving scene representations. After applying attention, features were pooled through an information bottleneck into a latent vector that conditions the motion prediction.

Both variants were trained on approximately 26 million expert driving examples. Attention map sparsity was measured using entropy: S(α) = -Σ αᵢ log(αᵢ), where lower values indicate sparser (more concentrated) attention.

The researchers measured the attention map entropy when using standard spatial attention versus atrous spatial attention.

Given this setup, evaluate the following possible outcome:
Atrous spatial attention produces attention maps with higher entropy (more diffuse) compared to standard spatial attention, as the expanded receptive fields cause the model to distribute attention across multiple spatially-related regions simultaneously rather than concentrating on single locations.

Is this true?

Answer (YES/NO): NO